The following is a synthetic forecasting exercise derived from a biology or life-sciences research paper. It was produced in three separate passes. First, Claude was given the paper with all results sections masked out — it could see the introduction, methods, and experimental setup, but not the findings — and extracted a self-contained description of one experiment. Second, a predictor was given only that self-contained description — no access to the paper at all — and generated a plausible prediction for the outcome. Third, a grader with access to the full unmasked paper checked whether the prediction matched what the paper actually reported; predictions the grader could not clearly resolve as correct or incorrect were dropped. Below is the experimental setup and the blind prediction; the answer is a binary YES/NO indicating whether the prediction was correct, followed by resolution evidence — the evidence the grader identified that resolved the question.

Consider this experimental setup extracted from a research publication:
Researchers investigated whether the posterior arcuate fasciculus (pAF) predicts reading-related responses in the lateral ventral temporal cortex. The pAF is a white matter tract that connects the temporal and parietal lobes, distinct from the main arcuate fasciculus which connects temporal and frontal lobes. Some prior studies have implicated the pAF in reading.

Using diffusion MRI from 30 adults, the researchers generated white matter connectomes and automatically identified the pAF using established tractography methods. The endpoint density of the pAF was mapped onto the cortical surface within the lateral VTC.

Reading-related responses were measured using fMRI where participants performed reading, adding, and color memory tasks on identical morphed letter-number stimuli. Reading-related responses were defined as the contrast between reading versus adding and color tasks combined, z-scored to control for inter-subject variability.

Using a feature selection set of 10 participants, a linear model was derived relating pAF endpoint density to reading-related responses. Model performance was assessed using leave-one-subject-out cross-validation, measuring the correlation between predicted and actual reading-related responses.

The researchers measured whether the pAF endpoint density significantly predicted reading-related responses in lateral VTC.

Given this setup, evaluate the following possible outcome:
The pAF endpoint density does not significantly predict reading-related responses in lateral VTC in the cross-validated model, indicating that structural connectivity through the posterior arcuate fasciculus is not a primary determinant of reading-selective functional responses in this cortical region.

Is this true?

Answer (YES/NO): YES